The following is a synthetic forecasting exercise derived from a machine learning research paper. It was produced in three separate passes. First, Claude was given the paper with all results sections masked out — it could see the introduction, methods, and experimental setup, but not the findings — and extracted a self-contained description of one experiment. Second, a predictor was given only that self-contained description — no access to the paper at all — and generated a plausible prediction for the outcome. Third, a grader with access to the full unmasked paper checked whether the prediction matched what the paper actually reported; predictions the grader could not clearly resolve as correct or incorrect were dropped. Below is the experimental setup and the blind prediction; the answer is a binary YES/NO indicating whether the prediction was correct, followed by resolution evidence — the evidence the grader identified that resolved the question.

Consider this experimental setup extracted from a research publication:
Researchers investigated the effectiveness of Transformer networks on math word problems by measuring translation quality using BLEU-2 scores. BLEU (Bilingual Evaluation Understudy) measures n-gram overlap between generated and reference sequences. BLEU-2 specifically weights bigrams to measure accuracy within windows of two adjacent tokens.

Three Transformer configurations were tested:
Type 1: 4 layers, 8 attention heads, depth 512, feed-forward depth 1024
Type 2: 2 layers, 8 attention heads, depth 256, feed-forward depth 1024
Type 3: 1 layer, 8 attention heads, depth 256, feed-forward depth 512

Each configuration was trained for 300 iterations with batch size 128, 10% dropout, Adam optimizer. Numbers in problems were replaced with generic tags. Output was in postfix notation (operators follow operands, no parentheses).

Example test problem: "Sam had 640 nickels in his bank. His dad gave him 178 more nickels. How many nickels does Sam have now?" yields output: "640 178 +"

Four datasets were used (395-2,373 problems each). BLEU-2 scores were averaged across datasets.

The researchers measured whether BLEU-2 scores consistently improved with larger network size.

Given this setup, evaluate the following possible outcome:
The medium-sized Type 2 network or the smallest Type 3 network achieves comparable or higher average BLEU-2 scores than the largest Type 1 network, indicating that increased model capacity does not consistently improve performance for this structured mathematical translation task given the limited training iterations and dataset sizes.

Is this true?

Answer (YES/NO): YES